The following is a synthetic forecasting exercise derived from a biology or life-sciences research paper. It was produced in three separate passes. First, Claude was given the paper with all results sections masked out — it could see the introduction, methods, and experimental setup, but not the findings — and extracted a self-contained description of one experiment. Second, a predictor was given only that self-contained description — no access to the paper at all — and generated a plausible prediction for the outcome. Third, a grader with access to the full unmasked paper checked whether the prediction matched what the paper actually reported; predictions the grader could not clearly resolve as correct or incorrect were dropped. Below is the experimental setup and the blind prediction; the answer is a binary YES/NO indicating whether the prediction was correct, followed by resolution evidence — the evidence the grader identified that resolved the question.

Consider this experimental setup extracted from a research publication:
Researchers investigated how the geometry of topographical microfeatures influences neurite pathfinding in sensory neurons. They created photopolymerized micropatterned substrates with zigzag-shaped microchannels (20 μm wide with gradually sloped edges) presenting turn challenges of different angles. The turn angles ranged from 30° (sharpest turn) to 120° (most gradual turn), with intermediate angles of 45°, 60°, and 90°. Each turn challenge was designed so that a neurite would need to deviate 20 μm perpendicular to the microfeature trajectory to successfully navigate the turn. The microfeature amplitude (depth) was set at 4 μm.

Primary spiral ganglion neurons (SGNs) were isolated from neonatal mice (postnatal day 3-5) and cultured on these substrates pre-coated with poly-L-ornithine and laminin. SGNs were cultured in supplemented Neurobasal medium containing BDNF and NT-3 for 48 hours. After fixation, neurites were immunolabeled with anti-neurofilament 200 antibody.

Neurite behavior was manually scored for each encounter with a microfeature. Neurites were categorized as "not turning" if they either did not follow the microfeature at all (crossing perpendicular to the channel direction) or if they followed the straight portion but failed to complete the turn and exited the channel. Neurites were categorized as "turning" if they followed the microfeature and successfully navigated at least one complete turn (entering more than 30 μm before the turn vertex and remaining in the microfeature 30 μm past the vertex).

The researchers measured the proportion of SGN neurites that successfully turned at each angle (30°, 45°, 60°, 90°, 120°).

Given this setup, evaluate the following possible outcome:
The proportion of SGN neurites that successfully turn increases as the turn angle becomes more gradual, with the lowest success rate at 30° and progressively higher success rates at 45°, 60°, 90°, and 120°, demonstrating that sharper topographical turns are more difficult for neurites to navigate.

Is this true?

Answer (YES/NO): NO